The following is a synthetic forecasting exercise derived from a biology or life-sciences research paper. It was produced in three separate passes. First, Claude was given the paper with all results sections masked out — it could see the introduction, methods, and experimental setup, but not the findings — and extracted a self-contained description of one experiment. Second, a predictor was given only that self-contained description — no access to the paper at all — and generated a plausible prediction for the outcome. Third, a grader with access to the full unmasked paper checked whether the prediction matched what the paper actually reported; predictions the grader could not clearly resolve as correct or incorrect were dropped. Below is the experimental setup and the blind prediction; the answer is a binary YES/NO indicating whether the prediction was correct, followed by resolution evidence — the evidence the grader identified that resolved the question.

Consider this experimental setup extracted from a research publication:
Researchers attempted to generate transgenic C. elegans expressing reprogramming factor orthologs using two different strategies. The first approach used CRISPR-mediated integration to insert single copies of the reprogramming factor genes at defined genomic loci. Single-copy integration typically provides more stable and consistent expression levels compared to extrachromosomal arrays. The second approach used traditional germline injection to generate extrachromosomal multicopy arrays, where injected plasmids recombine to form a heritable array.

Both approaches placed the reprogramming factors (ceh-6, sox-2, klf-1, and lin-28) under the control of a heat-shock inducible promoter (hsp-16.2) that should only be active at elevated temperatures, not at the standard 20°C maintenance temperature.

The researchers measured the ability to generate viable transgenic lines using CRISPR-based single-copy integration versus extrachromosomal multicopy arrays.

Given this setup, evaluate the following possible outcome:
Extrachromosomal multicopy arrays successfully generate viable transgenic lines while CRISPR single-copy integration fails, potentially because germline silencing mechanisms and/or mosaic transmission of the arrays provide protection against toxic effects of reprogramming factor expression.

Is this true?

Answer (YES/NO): YES